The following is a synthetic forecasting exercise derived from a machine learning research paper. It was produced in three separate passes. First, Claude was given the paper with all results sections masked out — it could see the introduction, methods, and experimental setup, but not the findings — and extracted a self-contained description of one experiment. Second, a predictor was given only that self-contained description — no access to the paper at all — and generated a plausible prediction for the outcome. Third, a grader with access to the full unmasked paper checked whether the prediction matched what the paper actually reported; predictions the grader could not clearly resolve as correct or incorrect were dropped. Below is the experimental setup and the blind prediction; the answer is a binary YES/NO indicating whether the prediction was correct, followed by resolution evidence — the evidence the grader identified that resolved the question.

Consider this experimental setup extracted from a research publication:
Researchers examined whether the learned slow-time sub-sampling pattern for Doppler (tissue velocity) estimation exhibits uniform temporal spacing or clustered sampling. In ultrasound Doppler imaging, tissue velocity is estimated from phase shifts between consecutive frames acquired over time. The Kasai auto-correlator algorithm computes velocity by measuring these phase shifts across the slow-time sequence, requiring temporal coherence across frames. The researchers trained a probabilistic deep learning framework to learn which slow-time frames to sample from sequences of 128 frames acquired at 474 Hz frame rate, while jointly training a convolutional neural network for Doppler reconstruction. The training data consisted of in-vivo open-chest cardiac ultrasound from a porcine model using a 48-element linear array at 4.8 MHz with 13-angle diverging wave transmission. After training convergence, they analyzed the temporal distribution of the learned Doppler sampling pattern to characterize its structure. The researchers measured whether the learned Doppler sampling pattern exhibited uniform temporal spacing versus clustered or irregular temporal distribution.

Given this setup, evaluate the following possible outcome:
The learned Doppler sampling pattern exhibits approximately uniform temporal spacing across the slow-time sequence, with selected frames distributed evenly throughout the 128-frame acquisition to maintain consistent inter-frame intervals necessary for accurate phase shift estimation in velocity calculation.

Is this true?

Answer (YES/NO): NO